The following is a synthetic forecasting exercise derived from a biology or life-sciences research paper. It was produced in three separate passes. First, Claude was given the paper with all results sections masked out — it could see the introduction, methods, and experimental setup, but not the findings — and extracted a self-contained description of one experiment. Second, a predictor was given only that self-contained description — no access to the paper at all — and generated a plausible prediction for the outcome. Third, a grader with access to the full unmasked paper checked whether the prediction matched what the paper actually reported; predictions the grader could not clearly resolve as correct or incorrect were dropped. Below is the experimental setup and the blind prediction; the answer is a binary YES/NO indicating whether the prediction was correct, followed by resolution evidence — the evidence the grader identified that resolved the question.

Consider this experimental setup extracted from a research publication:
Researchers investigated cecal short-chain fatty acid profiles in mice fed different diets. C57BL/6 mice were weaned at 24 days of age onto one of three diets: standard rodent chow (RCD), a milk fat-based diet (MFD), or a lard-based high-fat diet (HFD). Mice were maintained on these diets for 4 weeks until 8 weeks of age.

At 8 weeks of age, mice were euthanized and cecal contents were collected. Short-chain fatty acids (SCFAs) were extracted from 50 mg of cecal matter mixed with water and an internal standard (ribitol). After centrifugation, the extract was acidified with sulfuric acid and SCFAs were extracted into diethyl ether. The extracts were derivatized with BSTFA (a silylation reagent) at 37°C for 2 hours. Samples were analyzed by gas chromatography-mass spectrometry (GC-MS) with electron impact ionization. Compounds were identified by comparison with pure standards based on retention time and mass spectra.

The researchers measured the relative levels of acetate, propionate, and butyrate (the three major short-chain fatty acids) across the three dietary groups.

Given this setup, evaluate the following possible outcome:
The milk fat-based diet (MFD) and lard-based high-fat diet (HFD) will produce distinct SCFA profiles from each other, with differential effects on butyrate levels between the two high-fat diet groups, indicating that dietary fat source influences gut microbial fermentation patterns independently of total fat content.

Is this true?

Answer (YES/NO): YES